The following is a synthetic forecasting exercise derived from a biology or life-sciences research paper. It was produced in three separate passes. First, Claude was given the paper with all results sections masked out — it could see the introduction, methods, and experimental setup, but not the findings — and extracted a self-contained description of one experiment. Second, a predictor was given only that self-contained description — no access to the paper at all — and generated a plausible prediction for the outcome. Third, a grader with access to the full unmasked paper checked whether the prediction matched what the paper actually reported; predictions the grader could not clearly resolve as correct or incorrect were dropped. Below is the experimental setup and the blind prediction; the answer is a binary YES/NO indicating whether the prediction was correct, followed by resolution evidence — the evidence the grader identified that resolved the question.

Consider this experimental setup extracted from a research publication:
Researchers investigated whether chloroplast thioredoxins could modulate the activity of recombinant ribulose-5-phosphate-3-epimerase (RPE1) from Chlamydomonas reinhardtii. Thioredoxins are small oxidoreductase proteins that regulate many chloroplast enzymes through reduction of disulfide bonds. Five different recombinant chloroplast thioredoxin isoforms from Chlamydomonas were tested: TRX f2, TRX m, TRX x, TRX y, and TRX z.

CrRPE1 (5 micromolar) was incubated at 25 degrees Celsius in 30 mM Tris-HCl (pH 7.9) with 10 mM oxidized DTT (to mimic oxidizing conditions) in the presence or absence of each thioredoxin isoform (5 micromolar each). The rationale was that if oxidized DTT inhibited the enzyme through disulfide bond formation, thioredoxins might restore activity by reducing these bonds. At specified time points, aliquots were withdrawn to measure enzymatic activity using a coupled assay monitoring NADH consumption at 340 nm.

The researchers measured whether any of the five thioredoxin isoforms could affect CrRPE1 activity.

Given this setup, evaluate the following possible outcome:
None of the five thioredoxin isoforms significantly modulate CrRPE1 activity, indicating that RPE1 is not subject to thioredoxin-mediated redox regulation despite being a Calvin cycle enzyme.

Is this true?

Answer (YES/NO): YES